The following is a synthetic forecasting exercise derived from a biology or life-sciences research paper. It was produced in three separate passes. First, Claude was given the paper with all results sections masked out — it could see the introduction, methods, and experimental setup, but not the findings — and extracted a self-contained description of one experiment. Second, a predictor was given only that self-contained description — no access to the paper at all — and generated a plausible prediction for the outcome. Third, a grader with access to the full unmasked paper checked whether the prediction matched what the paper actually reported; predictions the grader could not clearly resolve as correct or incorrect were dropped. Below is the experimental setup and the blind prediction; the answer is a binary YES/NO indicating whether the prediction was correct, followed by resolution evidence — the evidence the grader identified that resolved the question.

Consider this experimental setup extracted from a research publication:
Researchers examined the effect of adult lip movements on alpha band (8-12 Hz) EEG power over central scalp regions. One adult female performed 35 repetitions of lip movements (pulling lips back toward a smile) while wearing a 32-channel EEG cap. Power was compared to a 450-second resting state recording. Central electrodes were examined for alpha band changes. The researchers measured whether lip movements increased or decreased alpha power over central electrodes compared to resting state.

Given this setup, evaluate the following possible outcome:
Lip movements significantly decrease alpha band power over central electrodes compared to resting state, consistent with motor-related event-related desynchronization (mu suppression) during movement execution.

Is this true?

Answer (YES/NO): YES